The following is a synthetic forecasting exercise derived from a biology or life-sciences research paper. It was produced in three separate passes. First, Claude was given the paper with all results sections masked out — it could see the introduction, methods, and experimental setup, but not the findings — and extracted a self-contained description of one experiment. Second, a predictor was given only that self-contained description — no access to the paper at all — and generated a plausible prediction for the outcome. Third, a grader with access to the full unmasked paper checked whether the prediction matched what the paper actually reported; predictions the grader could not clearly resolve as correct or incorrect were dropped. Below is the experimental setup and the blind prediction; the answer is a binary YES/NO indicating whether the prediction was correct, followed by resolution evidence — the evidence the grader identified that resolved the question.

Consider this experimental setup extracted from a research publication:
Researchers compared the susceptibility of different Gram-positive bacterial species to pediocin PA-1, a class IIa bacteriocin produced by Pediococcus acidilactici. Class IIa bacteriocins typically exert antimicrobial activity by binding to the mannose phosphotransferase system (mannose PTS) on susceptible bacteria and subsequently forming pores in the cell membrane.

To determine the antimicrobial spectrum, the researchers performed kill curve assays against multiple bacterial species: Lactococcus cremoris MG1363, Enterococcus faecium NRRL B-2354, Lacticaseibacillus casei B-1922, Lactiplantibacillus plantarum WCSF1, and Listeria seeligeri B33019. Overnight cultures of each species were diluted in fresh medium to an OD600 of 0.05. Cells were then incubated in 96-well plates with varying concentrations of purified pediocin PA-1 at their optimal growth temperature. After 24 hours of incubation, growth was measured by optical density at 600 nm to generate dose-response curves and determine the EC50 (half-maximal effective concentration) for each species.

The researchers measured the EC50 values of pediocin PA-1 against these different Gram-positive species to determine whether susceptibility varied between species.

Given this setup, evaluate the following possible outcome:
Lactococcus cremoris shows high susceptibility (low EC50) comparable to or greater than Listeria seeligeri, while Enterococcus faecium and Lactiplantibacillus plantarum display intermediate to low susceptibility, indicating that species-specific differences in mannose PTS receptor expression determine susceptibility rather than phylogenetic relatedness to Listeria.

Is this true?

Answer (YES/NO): NO